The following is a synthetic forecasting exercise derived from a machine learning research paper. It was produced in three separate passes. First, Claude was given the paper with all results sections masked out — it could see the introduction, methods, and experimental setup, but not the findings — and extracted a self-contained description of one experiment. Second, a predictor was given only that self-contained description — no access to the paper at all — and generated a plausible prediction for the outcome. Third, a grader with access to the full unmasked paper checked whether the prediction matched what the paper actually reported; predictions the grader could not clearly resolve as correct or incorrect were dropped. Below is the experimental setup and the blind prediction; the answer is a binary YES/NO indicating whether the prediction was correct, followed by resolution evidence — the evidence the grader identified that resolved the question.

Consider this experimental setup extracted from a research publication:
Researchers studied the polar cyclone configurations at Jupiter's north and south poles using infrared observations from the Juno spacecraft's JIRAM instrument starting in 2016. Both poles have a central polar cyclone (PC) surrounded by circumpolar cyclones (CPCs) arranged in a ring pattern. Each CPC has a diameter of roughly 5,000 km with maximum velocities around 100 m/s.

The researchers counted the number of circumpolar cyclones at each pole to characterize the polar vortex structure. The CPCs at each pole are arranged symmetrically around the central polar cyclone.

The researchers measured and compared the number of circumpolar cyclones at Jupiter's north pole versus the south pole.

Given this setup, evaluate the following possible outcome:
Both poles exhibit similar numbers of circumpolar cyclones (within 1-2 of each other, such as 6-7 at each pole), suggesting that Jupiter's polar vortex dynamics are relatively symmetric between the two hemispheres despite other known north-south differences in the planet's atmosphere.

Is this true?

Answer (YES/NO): NO